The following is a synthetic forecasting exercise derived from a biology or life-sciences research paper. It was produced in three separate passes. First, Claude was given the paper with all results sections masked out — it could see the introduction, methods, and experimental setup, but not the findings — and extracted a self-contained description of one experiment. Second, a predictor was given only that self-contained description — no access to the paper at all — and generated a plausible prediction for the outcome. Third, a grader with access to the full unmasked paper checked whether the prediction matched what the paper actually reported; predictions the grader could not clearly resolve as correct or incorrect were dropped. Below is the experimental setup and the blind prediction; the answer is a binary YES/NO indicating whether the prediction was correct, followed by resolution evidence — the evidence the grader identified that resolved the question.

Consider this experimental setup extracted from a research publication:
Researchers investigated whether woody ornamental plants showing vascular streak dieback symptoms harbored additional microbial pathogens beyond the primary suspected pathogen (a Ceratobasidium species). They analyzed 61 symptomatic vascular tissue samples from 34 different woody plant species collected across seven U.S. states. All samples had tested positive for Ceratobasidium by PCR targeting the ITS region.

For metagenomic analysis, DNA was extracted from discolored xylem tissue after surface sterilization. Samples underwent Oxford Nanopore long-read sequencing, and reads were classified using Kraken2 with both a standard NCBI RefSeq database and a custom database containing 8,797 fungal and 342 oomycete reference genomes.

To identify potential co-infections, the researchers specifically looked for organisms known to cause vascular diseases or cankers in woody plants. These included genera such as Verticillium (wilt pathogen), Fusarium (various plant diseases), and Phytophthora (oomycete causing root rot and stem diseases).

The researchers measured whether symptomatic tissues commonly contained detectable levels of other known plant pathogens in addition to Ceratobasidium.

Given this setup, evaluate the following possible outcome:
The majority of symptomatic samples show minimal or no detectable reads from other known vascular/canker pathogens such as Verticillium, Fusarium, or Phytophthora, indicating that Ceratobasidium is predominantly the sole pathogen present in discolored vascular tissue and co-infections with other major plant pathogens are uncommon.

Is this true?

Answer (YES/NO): YES